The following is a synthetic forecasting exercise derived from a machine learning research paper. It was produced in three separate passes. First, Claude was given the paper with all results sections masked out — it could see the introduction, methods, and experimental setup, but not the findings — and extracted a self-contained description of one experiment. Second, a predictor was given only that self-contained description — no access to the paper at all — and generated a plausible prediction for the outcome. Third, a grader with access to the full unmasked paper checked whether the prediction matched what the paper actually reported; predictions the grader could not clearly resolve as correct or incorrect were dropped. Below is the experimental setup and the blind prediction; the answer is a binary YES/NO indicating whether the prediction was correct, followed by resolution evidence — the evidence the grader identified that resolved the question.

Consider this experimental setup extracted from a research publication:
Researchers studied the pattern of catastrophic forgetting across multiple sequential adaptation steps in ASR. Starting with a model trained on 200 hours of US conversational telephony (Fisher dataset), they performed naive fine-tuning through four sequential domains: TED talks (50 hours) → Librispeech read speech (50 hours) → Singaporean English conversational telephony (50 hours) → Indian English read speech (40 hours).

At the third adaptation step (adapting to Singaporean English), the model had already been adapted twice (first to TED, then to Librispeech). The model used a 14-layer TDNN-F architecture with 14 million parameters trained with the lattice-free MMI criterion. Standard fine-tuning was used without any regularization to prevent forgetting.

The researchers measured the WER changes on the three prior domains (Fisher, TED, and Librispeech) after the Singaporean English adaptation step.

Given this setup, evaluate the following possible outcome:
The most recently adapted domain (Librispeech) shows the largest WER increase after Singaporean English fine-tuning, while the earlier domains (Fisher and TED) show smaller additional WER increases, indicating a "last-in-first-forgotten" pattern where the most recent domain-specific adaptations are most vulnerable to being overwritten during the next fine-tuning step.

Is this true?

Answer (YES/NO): NO